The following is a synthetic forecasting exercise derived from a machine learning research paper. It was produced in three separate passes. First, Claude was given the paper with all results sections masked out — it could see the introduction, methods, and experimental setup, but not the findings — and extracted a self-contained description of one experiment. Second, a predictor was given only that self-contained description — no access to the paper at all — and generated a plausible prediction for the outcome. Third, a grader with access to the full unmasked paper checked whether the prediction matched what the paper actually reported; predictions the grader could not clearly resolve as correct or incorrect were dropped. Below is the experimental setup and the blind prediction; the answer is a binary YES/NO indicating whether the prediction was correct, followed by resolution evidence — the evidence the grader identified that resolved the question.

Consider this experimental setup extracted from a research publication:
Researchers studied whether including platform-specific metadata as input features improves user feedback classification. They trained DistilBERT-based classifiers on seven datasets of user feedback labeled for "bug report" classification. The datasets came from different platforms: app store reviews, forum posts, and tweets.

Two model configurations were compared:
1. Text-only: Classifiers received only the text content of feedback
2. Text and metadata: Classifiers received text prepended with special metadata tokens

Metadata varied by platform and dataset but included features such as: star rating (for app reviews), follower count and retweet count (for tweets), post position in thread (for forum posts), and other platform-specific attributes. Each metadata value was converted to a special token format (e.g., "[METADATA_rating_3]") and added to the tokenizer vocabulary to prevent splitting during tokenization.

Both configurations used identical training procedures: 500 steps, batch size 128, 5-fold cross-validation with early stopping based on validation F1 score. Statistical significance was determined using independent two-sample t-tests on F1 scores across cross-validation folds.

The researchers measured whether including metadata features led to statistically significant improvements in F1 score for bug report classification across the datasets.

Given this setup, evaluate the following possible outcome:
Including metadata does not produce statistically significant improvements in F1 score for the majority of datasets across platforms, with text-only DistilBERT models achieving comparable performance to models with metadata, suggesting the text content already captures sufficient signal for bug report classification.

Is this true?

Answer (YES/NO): YES